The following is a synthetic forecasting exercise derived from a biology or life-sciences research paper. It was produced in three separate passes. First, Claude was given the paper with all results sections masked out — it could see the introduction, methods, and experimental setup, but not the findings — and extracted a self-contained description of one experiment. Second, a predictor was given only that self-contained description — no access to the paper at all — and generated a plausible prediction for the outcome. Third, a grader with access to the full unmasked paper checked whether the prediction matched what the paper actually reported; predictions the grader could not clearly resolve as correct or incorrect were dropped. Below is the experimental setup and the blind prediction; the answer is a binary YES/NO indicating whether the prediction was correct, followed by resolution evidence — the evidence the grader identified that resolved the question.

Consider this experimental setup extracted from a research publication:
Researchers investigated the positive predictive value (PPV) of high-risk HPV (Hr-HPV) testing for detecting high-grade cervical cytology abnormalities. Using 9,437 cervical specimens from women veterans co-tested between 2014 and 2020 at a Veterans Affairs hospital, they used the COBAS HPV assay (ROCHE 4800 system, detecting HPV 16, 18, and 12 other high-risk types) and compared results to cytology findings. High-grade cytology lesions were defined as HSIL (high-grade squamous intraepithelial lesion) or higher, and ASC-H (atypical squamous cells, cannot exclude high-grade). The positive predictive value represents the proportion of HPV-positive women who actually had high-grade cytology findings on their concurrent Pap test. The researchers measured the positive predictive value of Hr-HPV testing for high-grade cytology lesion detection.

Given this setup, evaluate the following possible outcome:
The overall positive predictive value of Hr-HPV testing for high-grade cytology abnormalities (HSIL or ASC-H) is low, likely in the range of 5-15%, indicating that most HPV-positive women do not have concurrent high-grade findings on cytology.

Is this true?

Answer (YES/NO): NO